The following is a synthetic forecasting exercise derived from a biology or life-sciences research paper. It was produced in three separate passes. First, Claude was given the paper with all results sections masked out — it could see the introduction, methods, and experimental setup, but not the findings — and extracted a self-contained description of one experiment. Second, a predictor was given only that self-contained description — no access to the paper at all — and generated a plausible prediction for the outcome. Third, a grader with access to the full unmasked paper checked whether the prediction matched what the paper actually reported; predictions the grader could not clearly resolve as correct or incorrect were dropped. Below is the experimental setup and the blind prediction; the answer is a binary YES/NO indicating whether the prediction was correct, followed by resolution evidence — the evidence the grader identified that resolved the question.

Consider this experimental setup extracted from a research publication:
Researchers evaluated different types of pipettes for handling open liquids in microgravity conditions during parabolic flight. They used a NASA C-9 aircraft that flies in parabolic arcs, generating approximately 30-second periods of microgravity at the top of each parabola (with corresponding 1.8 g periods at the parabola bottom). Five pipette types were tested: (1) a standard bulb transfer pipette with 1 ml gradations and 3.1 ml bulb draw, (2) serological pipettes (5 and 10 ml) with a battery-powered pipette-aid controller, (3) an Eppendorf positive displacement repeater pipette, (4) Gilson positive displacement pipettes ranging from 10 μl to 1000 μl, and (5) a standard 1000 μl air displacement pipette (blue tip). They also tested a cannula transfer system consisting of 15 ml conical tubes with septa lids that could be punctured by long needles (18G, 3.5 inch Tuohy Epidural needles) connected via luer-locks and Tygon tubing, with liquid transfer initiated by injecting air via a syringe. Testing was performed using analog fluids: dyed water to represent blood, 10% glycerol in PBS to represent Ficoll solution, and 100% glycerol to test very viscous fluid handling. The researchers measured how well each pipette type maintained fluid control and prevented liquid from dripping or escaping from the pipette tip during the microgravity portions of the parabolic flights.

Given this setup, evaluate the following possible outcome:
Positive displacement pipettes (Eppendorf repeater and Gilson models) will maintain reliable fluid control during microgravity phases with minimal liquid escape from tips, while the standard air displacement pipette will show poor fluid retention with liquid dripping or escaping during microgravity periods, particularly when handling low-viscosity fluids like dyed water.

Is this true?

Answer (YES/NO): NO